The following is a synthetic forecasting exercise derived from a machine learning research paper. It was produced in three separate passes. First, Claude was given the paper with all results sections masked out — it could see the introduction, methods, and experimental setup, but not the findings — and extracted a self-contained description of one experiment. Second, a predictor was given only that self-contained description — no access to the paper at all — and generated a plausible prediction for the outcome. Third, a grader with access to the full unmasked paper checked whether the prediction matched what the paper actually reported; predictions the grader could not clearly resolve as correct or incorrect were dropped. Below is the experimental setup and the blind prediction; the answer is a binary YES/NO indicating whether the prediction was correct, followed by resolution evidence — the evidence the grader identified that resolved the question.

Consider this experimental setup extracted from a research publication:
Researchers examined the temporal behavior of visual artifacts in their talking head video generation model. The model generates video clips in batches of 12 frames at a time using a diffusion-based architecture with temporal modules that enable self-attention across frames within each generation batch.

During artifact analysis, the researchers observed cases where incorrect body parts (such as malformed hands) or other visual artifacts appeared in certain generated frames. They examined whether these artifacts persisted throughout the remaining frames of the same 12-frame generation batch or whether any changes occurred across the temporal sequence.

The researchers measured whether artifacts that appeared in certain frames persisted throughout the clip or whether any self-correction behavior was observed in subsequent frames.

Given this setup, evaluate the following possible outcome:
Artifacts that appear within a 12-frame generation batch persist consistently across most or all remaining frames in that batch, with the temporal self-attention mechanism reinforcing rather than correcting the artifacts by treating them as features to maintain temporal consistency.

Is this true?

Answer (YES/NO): NO